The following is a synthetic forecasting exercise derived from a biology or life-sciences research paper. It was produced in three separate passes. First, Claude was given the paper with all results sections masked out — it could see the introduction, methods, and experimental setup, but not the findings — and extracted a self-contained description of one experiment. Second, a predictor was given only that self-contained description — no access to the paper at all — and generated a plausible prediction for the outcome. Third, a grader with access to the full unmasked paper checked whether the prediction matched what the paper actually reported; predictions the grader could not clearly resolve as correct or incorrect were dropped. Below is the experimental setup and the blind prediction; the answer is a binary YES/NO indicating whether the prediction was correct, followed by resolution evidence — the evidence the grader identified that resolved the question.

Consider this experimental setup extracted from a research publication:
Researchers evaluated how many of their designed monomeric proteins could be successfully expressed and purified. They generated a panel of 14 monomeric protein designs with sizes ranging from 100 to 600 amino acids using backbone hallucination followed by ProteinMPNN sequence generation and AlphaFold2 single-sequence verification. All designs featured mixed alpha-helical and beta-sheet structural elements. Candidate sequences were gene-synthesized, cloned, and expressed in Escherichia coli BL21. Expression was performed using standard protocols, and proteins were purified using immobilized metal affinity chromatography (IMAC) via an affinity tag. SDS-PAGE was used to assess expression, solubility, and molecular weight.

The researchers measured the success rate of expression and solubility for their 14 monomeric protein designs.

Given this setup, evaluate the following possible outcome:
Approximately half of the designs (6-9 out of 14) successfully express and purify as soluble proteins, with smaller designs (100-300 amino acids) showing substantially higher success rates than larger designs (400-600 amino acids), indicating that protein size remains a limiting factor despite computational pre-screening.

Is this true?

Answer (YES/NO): NO